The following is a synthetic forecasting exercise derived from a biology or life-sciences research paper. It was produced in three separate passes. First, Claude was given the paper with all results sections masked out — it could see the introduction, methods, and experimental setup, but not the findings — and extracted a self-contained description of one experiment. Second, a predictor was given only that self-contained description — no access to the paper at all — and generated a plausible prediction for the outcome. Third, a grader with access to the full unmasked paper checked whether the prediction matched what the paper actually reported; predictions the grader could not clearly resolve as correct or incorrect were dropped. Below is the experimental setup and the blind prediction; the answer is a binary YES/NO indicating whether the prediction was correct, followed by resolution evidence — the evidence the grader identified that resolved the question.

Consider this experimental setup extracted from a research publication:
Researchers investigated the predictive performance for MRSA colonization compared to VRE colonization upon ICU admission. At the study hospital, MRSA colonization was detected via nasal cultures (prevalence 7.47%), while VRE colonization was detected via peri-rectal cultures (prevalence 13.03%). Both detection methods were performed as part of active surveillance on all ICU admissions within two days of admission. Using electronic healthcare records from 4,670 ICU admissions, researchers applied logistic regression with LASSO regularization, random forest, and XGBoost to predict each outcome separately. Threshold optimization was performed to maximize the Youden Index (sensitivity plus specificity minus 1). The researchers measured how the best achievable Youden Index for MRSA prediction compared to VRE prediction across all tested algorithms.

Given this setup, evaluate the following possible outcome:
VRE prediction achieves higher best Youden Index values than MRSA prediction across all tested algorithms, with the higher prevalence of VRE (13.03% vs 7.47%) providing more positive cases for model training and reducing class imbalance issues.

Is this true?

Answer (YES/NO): YES